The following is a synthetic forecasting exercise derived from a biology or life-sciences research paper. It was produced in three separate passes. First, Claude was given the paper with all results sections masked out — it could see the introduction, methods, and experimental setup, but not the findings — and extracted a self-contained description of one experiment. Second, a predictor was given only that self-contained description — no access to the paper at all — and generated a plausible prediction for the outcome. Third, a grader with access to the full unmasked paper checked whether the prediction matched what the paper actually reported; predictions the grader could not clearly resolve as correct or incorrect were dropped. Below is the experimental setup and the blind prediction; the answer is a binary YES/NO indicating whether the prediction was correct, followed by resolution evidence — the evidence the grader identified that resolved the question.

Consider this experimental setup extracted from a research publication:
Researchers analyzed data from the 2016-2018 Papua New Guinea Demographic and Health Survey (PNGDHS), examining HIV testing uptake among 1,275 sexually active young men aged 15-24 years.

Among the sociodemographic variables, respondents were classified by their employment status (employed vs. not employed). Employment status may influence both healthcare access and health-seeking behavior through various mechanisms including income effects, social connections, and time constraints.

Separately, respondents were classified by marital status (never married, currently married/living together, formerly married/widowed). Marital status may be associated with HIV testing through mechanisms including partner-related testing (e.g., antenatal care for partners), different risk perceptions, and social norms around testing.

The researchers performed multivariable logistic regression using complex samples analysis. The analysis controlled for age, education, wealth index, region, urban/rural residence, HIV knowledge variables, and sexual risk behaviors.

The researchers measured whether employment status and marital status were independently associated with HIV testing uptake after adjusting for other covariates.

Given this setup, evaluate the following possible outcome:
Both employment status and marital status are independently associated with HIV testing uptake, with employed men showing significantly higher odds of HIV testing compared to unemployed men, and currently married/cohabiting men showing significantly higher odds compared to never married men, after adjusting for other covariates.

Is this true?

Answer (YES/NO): NO